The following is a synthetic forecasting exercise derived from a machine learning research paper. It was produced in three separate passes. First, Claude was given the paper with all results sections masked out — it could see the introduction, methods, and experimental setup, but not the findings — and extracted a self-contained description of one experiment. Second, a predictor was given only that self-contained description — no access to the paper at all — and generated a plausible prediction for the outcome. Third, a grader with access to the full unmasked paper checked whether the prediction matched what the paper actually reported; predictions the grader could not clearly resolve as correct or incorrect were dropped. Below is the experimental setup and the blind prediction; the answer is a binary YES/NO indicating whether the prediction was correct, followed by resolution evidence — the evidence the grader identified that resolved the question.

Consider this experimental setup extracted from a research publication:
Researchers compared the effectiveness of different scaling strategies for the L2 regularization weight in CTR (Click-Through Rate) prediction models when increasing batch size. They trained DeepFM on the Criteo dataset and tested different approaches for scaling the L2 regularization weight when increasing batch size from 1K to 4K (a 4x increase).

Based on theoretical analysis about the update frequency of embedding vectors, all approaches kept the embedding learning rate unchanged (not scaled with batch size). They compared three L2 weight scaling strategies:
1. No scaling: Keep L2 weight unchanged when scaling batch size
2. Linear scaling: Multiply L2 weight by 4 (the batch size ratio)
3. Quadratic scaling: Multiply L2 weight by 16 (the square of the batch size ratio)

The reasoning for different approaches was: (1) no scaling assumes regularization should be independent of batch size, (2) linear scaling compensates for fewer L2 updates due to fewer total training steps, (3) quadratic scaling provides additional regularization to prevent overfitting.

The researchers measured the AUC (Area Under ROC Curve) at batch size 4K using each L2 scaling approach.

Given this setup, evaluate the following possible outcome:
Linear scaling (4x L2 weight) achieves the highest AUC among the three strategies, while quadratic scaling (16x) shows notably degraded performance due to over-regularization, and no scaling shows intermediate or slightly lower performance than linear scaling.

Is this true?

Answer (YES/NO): NO